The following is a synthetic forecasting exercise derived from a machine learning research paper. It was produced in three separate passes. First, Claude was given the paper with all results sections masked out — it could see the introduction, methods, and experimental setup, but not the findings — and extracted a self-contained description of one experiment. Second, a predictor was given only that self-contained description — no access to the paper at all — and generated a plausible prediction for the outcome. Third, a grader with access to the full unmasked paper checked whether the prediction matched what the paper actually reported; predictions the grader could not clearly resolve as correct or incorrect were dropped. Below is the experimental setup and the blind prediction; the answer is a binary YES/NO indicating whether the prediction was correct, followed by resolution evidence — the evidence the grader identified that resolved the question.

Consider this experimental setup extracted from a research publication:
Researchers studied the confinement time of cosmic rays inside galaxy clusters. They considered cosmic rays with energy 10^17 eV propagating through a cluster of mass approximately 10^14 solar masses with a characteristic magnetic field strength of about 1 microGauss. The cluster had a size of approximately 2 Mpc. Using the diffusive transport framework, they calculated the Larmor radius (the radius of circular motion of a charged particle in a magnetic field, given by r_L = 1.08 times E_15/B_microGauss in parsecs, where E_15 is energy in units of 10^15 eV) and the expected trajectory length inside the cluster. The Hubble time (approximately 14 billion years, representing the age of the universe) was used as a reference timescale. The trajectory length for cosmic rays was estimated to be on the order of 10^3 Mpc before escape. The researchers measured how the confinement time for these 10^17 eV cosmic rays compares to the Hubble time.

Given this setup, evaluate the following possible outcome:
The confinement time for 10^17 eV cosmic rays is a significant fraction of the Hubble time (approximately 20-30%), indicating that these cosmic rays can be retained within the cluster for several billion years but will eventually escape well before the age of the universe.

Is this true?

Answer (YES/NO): NO